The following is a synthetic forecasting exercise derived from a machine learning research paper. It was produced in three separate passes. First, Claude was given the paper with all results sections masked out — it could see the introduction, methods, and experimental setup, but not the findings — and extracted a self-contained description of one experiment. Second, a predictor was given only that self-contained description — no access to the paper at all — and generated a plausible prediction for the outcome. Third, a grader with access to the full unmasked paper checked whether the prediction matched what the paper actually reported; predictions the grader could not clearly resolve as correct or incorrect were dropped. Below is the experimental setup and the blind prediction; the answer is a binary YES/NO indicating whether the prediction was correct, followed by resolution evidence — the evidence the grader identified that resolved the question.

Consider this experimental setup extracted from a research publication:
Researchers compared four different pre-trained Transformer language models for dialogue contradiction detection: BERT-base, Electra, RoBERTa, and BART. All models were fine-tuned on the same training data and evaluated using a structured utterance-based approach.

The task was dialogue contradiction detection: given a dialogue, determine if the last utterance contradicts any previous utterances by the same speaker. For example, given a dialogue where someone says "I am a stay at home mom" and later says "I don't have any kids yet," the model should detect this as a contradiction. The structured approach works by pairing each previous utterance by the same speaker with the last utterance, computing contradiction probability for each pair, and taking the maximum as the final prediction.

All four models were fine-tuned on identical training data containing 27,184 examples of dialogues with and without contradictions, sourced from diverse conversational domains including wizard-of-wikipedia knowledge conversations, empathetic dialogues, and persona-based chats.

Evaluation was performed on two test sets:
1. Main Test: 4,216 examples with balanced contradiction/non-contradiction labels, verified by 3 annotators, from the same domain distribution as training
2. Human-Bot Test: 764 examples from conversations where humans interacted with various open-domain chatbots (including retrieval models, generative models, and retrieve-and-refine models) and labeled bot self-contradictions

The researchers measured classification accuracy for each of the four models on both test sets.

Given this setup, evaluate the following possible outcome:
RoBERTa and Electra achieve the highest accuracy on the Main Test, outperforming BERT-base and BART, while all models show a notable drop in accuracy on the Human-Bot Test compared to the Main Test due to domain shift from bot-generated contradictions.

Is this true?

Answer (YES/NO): NO